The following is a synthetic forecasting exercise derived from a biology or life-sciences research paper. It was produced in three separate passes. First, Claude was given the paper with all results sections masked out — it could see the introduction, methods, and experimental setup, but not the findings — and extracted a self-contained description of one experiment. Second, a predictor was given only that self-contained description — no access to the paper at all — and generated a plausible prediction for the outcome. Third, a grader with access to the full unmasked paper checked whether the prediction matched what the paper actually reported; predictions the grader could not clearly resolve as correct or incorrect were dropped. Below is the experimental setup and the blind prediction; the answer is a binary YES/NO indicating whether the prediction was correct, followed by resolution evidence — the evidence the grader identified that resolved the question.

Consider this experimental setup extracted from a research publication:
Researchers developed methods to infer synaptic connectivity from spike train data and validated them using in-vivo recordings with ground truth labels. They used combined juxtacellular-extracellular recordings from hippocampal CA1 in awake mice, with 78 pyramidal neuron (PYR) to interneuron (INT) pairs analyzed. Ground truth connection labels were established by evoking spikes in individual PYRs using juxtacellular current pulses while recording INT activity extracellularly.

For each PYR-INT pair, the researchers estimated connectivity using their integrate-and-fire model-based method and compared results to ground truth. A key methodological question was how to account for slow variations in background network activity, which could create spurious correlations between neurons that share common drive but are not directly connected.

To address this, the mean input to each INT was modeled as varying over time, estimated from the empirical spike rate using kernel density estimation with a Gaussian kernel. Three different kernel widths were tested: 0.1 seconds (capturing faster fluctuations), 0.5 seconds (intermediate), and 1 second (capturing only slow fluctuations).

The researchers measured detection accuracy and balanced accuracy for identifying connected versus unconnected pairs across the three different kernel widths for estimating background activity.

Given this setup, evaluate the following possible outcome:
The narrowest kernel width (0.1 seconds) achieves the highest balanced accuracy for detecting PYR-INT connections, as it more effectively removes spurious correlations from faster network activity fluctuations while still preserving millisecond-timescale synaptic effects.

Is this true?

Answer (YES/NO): NO